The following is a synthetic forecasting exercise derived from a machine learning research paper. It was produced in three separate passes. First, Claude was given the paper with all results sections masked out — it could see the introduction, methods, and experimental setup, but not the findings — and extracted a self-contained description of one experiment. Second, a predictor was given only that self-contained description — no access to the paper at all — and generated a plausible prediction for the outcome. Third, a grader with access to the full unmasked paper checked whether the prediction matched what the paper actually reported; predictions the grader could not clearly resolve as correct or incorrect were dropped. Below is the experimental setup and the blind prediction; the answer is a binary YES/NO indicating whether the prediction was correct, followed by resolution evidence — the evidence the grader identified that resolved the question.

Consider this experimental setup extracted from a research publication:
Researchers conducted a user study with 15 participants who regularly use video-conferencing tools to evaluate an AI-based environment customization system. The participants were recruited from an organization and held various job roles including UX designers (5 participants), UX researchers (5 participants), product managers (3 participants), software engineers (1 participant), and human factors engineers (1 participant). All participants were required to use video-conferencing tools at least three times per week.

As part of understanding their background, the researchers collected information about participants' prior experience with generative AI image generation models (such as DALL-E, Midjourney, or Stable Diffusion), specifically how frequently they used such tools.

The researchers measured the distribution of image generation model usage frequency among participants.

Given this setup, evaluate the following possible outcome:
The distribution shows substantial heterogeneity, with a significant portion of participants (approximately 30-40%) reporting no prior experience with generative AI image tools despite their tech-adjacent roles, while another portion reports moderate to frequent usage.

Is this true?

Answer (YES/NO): NO